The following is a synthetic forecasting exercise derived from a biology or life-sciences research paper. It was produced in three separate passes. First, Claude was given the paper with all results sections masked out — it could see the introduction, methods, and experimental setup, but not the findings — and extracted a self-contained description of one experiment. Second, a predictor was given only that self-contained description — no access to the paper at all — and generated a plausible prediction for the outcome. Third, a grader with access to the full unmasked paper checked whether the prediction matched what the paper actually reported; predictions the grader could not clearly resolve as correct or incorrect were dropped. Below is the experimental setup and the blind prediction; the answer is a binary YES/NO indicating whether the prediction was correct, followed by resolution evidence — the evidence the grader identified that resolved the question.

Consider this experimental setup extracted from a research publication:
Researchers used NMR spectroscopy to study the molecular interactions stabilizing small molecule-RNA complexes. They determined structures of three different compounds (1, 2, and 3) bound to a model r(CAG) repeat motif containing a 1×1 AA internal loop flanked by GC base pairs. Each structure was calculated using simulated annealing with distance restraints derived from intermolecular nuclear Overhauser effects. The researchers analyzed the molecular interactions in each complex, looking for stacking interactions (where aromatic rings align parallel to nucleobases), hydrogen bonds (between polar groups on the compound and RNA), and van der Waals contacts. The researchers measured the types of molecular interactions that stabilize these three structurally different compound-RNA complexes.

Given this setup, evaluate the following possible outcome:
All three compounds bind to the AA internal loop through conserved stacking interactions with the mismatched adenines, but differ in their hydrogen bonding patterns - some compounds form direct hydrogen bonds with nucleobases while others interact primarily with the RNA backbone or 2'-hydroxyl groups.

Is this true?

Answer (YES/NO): NO